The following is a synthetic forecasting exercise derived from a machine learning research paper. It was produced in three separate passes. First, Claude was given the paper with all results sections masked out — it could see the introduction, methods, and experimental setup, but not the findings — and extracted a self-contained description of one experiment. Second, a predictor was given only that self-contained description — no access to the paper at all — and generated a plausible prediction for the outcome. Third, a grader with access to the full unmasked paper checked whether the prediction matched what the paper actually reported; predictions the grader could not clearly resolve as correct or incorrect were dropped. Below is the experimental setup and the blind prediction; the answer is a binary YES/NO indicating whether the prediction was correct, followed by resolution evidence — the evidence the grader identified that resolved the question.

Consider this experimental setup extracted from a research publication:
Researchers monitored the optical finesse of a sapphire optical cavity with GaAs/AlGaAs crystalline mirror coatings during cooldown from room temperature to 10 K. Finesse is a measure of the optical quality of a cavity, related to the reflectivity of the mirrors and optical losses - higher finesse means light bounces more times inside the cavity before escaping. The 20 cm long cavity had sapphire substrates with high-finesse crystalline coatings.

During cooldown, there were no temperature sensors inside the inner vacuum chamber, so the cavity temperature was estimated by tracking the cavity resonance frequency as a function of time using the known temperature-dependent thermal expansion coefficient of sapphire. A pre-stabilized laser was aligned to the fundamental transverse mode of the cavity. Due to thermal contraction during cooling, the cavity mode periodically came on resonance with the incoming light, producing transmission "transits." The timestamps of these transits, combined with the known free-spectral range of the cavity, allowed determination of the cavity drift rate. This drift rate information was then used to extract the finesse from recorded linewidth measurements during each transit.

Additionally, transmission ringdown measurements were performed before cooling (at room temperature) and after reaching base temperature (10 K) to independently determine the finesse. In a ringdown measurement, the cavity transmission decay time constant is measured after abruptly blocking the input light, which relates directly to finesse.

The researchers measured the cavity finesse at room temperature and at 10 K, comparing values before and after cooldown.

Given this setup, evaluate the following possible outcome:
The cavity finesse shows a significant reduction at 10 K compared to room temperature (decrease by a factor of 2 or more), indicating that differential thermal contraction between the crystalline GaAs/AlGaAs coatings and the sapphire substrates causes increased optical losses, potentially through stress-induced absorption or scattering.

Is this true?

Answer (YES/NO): NO